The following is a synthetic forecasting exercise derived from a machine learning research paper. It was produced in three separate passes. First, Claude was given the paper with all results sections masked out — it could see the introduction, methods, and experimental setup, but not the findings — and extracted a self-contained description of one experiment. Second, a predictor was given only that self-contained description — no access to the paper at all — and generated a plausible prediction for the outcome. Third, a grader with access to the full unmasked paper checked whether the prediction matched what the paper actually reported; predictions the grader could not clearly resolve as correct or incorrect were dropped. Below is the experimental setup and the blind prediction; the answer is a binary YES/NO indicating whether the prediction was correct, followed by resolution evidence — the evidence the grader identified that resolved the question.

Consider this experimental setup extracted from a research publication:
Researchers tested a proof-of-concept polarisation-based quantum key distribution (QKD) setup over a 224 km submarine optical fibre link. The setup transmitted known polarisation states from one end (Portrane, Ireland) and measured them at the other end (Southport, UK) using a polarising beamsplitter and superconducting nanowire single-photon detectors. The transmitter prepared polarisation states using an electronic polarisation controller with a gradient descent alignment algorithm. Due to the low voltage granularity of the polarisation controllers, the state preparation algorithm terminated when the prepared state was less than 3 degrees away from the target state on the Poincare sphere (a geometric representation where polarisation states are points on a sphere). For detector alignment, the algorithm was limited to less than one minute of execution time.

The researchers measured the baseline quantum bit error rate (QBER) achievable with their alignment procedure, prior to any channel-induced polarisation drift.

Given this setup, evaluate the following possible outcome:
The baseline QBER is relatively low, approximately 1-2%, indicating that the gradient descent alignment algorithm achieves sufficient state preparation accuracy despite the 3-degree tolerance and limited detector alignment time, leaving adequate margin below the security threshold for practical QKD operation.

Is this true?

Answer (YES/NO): YES